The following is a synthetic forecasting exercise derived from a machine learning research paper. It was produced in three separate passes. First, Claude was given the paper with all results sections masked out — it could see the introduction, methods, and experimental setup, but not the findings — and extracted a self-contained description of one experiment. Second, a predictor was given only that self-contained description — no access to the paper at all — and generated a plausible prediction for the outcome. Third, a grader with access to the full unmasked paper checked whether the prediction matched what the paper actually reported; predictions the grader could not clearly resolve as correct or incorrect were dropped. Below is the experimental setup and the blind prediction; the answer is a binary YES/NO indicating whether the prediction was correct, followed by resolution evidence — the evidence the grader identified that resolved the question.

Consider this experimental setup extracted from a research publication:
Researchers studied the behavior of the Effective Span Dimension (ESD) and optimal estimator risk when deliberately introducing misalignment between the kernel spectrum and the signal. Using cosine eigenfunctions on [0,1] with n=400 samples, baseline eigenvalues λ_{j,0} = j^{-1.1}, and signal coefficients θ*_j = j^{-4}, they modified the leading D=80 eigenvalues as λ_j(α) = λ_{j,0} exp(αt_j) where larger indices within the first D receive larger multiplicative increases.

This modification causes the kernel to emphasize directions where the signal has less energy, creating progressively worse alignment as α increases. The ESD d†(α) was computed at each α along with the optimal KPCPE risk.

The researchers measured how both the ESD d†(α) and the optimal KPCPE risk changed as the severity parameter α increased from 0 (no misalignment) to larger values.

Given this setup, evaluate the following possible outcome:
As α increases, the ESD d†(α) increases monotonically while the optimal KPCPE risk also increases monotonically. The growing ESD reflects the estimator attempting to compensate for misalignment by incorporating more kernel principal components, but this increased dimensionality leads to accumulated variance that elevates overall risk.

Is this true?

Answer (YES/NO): YES